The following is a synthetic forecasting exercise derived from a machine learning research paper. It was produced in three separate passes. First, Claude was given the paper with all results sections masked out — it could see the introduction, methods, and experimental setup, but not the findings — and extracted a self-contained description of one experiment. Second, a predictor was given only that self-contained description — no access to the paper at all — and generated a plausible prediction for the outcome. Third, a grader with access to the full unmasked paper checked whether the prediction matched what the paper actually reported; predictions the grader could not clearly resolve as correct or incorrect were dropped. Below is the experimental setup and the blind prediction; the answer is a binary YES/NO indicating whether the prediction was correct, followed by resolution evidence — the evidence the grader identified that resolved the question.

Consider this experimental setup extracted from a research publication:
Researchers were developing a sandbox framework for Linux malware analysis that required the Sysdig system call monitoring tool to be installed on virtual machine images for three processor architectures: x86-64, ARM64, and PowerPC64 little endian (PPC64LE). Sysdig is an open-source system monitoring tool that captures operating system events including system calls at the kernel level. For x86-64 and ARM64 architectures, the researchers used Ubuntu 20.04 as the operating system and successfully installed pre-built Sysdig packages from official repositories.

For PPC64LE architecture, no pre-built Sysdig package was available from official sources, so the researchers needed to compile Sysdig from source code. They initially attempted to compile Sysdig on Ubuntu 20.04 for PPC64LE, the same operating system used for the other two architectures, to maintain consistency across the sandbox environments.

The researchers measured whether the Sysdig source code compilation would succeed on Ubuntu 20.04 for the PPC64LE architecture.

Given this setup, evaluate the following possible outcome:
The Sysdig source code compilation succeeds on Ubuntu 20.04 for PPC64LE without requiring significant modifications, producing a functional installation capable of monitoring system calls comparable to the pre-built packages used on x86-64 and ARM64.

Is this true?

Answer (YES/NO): NO